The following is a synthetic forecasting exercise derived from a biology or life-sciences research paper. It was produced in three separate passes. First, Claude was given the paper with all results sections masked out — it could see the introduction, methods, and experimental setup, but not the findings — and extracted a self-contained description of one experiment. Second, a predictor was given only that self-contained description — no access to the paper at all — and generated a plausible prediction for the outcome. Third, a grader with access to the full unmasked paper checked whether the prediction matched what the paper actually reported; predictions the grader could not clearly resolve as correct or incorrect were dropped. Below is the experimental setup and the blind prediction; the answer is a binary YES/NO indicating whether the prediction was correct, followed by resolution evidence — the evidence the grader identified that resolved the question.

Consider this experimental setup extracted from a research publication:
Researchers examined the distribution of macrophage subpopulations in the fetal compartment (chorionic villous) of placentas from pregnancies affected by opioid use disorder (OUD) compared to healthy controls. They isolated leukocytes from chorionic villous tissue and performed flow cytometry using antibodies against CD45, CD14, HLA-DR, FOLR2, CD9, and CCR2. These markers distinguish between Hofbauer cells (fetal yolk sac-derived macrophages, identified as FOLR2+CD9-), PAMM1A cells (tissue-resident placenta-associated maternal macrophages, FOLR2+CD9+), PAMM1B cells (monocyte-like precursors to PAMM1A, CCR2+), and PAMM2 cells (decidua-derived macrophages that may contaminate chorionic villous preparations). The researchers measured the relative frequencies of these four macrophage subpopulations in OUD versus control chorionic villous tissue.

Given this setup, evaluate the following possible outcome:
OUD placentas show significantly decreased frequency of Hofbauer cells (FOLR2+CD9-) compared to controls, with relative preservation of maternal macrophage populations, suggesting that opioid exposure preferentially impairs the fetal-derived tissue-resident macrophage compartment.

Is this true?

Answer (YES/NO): NO